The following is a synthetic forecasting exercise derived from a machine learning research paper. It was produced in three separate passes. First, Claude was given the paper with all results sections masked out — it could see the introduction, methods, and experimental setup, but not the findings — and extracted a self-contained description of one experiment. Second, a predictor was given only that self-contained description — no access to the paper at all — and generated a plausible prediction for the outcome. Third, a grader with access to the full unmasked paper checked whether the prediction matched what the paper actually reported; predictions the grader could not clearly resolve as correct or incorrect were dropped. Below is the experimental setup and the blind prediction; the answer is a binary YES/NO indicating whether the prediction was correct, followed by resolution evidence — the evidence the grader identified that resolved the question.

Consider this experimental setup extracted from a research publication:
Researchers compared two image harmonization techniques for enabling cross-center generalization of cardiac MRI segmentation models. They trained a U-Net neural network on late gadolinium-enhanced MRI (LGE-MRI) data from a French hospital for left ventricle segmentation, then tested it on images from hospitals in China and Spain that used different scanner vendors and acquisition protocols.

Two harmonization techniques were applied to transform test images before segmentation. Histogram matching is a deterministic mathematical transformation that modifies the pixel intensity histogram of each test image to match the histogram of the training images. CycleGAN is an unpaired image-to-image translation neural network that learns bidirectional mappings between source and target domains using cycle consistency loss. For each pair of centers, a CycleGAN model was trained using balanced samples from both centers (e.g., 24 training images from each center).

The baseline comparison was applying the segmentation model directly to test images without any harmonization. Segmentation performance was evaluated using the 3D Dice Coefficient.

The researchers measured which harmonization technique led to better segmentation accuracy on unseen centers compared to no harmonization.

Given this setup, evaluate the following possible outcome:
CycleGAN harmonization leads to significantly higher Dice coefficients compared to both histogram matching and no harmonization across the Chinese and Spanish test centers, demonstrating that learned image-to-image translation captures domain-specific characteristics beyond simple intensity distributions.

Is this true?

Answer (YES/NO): NO